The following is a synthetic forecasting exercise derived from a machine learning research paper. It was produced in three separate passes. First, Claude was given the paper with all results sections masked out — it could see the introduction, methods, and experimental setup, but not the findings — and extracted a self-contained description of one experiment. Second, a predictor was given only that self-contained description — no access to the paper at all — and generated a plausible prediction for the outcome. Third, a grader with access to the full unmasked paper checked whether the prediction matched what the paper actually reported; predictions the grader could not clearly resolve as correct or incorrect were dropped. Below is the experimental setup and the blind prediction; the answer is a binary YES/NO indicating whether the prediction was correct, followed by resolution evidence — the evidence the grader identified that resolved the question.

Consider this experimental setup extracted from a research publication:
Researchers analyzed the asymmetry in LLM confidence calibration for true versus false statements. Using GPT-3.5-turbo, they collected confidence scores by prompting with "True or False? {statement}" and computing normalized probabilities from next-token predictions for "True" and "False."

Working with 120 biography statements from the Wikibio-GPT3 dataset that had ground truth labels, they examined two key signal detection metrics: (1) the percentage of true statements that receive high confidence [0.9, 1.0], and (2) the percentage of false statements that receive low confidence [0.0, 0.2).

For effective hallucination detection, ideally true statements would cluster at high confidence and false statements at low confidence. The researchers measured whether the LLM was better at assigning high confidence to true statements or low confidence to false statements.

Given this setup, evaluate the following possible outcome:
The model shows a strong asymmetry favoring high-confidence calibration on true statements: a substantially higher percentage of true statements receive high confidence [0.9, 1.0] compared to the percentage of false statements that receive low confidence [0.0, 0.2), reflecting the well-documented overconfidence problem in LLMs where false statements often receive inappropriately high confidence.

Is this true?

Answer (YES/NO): YES